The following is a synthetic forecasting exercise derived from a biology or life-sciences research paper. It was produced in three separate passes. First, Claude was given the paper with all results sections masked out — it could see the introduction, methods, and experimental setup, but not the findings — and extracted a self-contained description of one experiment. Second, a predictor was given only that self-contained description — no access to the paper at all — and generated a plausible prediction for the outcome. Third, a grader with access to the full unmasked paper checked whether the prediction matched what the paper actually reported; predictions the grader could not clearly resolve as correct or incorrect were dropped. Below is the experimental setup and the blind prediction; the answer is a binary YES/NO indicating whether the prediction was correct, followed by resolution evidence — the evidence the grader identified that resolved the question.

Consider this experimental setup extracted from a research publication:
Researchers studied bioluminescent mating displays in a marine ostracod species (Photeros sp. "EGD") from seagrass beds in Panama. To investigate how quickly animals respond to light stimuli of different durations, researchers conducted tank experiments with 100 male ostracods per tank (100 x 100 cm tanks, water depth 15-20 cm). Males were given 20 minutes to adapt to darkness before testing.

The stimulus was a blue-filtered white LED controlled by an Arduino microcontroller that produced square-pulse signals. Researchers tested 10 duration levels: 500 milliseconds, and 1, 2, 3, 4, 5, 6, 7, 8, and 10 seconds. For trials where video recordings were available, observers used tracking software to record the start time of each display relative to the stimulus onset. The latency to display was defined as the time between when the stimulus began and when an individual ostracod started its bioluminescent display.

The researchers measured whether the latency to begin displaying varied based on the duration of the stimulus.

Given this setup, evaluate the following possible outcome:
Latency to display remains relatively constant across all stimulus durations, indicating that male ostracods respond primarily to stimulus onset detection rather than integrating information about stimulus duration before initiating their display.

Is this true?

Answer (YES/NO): NO